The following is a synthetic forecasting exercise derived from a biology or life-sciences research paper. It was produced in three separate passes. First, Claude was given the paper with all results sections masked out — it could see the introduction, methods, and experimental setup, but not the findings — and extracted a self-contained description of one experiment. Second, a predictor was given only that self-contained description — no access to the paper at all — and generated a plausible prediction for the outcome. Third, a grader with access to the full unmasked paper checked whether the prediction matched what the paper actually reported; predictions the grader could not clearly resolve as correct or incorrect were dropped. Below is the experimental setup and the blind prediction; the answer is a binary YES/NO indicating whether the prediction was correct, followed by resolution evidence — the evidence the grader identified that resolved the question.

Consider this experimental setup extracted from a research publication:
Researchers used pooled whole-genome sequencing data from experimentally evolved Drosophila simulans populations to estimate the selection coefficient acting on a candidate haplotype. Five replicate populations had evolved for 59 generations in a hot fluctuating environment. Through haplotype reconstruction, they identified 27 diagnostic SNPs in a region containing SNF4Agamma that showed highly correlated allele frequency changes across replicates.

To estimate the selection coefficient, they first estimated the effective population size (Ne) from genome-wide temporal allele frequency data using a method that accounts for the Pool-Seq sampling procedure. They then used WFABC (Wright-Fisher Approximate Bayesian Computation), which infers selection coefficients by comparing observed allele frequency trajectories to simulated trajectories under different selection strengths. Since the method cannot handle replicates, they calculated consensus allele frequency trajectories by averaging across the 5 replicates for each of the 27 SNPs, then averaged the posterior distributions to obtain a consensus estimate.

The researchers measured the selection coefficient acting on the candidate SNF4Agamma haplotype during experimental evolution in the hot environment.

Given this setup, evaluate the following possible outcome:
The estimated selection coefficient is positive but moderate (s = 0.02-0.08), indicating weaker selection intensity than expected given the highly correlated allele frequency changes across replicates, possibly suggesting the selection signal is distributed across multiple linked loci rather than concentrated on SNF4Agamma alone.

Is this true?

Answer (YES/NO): NO